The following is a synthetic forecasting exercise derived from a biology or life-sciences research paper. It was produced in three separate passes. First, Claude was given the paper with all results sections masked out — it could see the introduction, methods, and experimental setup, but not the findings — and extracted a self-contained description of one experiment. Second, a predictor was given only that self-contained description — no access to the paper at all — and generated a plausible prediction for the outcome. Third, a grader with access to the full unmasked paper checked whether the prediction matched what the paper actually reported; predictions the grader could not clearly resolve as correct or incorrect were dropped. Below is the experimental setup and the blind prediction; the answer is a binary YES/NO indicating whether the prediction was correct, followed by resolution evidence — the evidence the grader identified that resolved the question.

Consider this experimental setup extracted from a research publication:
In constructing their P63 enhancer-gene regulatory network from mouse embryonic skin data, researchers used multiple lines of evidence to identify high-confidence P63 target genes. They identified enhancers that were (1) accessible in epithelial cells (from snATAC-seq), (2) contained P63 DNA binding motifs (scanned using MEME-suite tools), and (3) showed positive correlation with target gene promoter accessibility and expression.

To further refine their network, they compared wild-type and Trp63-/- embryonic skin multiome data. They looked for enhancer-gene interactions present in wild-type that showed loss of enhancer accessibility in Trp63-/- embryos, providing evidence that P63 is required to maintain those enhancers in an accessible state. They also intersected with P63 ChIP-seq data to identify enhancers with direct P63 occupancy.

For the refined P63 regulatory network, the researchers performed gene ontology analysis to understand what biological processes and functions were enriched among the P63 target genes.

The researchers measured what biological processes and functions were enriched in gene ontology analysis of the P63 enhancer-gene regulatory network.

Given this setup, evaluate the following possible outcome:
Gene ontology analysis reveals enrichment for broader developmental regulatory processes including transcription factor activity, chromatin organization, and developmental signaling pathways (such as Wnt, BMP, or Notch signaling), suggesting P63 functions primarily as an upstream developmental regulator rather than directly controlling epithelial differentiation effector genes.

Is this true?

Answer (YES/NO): NO